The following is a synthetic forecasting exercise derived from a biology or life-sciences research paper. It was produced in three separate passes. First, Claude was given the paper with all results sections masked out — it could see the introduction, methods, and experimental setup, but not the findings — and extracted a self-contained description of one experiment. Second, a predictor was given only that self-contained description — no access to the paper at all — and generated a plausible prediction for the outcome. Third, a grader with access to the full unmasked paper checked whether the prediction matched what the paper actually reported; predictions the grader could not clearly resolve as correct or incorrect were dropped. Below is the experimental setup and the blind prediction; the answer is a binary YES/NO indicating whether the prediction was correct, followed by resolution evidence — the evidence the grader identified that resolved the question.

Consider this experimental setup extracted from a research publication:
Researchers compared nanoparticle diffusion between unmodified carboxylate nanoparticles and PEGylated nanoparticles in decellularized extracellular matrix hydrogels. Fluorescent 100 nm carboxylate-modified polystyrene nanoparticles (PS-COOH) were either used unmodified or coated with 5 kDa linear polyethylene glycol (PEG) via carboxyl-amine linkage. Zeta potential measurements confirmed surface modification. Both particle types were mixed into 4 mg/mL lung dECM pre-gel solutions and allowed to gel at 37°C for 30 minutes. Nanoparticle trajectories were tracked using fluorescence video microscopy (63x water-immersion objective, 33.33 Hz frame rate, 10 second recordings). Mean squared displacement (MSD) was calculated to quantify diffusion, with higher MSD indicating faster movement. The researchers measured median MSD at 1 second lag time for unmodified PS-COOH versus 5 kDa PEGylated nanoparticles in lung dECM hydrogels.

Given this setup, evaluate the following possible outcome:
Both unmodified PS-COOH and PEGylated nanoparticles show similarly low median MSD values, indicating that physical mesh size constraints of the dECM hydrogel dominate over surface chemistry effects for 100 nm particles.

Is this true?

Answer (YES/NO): NO